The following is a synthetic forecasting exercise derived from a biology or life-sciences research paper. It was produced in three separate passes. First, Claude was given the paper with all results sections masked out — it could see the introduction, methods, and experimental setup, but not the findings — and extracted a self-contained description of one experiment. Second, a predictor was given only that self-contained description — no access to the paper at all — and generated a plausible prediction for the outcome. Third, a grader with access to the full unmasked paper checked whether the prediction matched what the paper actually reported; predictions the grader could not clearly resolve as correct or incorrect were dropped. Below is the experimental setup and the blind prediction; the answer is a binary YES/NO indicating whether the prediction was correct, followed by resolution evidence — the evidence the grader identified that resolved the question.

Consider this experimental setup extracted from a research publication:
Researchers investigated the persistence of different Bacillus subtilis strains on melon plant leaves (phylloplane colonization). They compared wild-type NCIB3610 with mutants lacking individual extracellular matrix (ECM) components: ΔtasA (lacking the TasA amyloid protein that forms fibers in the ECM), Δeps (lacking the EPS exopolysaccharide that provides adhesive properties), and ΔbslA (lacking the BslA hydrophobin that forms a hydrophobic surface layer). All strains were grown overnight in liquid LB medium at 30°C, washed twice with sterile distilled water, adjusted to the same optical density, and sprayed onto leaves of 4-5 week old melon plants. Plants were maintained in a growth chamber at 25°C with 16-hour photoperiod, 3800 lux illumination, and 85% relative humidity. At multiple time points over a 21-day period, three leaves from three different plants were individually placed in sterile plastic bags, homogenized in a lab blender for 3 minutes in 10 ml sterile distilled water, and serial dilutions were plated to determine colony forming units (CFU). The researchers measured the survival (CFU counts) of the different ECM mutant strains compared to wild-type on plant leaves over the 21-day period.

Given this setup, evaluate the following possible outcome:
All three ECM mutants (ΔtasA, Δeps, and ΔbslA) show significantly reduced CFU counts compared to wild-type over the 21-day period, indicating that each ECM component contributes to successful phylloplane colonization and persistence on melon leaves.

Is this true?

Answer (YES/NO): YES